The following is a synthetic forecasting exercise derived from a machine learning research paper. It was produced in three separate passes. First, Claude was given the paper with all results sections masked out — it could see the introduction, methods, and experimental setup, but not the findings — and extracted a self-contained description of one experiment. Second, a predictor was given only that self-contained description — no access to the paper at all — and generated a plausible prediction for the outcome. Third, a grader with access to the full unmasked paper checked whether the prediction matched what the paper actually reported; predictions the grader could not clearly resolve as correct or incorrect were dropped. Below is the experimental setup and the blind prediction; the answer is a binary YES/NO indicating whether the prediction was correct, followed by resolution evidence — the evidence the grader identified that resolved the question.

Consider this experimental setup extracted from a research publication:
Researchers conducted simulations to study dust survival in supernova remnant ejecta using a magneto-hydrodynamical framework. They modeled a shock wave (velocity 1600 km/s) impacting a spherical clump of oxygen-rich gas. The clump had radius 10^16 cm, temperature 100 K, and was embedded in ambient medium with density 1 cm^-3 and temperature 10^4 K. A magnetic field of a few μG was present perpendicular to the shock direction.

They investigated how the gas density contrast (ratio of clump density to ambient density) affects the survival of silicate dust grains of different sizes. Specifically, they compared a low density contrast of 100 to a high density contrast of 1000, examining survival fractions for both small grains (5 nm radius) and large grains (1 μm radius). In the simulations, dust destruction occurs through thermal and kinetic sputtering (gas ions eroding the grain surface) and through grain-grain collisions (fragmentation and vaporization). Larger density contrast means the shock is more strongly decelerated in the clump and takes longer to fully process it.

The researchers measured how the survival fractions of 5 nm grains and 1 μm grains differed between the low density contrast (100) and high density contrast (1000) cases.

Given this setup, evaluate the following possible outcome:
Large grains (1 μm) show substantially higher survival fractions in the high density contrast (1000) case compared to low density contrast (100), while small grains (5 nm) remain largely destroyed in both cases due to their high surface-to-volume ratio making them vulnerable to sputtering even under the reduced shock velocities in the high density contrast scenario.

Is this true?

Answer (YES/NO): NO